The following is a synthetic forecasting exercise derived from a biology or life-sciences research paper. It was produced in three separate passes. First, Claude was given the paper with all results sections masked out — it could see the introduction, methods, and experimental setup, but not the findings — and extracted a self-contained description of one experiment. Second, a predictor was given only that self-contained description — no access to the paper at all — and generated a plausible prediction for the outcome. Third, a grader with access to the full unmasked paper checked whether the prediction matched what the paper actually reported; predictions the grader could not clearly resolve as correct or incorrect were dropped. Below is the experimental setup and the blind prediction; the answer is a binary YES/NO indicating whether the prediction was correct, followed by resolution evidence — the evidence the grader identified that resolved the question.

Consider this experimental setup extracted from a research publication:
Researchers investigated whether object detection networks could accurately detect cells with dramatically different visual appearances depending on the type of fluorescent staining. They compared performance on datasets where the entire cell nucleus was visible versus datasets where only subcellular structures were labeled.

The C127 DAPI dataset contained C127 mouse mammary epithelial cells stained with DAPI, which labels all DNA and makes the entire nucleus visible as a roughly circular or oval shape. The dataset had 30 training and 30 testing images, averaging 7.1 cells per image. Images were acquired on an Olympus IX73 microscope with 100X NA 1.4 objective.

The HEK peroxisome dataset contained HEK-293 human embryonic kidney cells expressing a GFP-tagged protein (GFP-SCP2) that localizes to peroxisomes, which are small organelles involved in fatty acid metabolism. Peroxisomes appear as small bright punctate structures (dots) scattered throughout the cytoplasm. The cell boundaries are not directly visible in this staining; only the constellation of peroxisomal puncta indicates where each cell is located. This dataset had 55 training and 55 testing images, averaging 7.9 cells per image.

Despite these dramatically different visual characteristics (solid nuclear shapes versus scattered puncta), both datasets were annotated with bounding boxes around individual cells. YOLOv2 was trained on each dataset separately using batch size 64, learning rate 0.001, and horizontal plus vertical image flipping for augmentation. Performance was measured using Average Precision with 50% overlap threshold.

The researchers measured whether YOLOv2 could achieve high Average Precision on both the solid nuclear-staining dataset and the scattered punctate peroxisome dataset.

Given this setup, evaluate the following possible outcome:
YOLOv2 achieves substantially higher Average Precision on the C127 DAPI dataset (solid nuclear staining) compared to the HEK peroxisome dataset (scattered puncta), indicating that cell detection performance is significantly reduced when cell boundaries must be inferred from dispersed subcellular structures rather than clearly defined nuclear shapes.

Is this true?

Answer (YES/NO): YES